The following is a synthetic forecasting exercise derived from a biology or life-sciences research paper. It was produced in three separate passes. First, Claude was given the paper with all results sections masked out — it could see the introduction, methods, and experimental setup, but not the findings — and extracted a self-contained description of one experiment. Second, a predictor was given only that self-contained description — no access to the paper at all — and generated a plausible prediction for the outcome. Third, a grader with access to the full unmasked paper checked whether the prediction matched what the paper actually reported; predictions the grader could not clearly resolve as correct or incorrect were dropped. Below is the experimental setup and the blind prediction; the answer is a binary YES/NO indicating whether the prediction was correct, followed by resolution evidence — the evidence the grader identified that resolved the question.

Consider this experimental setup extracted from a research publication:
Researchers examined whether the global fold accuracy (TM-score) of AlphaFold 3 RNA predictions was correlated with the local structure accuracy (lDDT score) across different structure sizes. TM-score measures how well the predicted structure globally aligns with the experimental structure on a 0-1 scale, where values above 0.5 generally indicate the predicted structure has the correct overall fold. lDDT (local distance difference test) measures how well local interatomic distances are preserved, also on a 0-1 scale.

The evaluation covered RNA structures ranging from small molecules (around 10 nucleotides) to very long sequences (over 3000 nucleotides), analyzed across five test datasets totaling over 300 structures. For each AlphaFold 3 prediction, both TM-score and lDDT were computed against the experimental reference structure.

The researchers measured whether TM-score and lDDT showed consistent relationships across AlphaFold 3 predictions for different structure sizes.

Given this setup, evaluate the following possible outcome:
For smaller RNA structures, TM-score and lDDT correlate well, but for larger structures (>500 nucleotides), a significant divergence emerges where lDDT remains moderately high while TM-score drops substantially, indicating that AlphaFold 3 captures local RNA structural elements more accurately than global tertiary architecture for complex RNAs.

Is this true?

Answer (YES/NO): NO